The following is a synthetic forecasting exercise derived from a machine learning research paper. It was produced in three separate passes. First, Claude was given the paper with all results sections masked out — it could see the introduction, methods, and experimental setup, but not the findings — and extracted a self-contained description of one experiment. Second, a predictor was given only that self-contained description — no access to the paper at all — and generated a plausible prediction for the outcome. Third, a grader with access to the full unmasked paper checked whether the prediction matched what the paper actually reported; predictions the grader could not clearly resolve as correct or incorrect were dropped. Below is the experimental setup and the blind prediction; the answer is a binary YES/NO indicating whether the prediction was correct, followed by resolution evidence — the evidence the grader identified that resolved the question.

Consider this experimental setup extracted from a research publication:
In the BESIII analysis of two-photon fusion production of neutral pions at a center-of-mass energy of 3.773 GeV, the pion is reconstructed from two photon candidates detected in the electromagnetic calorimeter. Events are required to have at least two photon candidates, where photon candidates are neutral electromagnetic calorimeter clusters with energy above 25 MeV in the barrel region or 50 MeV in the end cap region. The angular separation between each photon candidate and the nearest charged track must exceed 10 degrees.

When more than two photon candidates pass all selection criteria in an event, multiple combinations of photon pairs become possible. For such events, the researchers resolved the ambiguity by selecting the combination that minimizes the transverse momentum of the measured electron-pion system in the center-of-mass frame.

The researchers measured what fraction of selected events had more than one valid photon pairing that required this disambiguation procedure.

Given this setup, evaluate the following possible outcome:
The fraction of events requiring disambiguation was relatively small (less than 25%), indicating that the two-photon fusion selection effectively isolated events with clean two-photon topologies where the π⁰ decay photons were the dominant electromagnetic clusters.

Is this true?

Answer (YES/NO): NO